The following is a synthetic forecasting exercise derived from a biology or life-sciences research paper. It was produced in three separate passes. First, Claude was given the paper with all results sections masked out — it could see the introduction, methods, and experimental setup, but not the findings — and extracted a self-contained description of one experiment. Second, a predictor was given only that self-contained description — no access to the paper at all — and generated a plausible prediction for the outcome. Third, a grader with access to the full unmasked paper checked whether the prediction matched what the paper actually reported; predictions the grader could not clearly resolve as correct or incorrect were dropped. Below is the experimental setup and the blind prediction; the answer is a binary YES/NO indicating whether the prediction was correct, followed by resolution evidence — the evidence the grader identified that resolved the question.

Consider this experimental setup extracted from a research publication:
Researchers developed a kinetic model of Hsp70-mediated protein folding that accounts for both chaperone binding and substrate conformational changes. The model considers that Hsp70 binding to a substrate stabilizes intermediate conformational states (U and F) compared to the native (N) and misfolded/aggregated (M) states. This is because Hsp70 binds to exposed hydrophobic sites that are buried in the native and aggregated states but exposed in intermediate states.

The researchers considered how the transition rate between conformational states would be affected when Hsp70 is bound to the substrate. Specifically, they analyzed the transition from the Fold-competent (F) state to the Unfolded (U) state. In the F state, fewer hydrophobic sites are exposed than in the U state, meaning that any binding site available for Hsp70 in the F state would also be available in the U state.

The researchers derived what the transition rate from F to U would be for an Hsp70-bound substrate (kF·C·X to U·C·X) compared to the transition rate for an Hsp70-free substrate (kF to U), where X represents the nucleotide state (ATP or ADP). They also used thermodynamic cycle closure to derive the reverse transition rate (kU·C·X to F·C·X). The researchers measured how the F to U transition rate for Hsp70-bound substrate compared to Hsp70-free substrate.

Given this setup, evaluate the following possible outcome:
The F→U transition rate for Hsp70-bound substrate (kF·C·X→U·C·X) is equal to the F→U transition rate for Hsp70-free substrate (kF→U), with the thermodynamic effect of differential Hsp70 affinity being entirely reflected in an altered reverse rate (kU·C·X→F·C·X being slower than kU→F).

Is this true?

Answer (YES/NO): YES